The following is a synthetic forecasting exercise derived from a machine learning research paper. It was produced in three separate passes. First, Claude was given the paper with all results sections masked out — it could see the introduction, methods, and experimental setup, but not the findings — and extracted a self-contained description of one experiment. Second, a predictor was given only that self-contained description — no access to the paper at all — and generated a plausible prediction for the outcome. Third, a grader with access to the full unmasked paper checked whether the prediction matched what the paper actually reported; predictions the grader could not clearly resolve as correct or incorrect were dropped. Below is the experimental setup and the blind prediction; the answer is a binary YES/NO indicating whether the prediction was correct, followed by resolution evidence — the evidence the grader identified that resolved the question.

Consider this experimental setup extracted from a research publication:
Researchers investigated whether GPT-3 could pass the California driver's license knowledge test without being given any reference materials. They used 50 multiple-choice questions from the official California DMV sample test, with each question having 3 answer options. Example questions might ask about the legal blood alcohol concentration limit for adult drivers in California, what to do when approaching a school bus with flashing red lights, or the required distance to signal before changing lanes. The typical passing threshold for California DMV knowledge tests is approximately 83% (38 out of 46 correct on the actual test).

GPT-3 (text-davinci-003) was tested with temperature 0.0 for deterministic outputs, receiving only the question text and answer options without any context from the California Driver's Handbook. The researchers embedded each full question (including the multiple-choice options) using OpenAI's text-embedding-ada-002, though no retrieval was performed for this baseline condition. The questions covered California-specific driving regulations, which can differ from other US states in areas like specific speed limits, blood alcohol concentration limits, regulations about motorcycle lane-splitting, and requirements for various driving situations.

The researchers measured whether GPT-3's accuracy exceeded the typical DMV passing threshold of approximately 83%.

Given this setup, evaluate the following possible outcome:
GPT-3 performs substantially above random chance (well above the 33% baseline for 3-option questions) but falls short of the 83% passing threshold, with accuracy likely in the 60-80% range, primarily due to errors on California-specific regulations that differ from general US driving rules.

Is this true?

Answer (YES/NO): NO